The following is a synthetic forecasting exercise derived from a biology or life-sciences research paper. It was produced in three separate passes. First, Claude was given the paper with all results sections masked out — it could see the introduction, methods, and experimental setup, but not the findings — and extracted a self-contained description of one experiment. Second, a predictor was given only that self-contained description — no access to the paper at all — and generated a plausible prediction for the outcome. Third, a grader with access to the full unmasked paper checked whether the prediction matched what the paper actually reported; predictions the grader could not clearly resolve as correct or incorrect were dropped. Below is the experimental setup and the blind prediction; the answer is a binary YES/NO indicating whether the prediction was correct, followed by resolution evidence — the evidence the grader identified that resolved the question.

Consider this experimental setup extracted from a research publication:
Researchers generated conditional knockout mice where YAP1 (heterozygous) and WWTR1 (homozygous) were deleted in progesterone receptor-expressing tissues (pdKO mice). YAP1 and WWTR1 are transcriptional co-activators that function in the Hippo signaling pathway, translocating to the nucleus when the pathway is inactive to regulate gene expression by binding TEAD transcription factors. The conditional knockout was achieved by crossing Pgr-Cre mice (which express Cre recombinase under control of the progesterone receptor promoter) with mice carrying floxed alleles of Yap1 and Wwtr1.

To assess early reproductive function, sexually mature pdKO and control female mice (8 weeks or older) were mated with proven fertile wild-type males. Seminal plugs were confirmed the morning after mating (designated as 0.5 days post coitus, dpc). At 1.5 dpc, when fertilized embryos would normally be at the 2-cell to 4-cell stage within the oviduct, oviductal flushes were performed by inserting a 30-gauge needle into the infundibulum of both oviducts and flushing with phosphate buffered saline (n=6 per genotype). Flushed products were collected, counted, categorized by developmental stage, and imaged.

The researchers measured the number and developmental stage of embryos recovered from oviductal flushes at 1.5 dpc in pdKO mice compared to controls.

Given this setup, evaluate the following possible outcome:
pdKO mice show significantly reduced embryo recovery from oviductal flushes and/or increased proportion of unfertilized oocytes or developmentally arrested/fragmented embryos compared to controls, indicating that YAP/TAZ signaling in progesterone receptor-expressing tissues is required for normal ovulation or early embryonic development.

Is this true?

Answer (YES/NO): NO